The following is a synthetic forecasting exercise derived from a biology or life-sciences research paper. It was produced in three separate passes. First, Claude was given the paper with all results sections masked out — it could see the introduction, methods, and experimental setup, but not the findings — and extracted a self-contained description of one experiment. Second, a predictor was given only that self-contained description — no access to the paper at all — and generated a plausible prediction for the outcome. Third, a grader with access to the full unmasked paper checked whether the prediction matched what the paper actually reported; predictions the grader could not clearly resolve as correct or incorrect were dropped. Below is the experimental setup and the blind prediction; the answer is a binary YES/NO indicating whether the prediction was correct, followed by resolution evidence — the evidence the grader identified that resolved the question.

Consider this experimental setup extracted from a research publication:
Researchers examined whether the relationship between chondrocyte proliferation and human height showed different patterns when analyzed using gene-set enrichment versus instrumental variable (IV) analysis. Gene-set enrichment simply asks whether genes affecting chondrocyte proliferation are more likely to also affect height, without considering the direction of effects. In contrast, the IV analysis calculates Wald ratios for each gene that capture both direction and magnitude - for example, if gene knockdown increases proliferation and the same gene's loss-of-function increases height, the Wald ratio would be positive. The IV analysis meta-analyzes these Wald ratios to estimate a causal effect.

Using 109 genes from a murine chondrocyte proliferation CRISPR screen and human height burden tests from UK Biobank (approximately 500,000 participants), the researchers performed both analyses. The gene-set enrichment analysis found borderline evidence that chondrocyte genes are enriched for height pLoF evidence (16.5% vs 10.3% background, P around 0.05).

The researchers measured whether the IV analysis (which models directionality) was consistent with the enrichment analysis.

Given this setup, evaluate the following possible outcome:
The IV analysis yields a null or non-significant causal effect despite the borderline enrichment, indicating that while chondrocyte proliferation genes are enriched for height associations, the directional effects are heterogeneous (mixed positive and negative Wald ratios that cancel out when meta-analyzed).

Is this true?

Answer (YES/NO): YES